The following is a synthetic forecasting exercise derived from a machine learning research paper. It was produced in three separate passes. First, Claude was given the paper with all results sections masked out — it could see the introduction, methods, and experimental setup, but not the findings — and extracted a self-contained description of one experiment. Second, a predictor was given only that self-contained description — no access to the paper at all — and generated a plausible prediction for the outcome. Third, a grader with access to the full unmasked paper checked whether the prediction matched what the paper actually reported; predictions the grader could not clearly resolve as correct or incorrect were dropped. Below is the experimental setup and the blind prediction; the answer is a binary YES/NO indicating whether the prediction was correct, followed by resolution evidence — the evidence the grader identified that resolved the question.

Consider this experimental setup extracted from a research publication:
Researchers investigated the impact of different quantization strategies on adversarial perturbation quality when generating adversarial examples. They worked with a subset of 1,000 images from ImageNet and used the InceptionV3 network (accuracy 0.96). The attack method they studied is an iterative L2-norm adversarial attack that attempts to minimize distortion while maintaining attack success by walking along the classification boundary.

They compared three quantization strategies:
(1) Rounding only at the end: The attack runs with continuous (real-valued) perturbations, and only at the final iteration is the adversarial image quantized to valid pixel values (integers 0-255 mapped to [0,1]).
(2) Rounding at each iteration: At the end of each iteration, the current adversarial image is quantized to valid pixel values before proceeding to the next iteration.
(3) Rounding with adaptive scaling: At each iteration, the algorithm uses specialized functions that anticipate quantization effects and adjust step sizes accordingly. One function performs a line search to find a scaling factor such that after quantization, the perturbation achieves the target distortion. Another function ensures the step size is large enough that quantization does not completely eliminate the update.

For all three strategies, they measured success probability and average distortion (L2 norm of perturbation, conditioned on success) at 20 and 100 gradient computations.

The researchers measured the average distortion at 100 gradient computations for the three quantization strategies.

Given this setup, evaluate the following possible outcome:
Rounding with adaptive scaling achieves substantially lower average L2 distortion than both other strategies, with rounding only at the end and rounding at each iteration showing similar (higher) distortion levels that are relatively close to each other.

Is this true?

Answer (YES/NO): NO